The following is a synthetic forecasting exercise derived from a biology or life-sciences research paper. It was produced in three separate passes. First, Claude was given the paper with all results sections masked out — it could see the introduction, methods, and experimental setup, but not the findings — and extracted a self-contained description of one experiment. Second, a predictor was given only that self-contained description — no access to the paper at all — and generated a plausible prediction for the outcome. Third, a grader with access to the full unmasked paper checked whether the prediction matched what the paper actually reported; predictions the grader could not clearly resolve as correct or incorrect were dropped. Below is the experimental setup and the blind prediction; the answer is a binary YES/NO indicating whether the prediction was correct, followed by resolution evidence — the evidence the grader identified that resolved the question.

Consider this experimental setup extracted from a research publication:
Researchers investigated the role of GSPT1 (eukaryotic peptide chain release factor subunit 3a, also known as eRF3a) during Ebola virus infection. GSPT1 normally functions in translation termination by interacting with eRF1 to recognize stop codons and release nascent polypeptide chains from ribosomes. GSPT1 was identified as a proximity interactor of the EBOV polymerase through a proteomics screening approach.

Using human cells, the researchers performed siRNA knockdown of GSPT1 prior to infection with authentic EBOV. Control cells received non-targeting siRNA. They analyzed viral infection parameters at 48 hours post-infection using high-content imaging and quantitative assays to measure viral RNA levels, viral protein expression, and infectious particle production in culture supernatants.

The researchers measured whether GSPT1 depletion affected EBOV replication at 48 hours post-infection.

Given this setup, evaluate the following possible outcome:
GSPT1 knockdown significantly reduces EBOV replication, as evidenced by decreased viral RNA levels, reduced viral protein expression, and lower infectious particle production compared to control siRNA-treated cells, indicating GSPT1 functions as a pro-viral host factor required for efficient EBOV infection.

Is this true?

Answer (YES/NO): NO